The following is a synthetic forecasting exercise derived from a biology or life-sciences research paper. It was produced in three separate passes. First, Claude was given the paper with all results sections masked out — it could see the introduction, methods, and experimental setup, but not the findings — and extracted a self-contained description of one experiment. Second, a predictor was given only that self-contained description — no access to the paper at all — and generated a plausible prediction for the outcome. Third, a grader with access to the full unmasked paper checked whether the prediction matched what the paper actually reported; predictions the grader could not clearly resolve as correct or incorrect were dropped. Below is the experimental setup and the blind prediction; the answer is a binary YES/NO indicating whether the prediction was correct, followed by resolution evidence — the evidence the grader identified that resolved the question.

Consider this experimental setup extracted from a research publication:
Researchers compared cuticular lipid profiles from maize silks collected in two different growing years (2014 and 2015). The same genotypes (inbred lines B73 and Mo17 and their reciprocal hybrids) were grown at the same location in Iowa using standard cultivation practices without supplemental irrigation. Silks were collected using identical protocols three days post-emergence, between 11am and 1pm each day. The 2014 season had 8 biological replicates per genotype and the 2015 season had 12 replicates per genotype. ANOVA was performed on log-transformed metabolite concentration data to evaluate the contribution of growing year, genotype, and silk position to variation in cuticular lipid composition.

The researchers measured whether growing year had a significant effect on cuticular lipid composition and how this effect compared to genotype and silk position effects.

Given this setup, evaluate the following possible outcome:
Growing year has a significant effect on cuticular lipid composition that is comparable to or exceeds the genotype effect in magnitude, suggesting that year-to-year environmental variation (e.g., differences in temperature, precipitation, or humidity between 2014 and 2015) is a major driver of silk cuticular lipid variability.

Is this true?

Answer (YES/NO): NO